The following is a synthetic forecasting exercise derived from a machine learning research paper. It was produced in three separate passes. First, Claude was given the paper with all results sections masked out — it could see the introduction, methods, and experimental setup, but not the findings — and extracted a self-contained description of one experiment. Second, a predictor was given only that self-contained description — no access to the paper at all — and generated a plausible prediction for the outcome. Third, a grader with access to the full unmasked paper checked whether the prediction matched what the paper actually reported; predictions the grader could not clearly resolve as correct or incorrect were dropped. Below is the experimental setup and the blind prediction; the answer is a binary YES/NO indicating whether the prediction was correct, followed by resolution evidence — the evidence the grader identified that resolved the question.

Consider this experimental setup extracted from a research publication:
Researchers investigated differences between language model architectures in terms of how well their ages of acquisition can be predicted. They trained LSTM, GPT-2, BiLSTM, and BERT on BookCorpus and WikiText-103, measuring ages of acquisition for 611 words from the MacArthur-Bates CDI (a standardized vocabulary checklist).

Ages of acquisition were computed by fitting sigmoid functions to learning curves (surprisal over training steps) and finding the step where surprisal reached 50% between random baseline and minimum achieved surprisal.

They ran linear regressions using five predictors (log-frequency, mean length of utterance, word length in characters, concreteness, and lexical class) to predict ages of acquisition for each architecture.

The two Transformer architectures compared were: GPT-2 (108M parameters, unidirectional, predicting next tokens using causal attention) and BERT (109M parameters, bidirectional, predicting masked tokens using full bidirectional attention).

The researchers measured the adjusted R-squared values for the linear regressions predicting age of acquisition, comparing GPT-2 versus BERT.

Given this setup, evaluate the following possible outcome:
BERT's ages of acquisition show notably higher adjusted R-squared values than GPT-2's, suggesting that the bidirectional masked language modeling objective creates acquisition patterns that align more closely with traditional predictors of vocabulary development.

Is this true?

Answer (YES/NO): NO